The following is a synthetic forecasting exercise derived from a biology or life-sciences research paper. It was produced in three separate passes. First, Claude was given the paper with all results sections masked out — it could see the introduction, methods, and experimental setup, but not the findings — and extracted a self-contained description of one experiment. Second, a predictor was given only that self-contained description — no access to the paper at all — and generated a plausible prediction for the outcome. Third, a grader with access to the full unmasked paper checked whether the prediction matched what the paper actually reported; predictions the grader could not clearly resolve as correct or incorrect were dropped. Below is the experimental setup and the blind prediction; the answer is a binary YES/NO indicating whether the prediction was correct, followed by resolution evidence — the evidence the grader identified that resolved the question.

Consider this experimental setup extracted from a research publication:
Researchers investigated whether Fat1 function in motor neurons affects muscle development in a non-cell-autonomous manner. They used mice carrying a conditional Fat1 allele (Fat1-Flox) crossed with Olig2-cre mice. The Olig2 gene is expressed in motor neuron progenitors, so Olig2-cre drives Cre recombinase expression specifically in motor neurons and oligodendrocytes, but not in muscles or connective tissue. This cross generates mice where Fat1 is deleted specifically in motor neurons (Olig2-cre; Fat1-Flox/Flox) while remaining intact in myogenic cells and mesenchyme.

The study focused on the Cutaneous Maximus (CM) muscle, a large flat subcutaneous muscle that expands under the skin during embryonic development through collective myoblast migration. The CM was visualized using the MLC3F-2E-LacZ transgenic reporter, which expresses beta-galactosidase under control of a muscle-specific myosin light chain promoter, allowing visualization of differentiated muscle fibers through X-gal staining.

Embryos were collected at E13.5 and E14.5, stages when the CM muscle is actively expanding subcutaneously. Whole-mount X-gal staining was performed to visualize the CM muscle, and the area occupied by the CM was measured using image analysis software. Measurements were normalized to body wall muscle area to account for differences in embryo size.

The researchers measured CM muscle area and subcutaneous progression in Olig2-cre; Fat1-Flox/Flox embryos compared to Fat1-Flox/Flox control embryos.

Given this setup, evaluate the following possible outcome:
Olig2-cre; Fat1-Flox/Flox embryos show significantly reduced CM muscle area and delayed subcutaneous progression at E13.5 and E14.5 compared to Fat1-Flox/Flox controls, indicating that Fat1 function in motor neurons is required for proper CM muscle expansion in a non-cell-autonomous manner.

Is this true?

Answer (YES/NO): NO